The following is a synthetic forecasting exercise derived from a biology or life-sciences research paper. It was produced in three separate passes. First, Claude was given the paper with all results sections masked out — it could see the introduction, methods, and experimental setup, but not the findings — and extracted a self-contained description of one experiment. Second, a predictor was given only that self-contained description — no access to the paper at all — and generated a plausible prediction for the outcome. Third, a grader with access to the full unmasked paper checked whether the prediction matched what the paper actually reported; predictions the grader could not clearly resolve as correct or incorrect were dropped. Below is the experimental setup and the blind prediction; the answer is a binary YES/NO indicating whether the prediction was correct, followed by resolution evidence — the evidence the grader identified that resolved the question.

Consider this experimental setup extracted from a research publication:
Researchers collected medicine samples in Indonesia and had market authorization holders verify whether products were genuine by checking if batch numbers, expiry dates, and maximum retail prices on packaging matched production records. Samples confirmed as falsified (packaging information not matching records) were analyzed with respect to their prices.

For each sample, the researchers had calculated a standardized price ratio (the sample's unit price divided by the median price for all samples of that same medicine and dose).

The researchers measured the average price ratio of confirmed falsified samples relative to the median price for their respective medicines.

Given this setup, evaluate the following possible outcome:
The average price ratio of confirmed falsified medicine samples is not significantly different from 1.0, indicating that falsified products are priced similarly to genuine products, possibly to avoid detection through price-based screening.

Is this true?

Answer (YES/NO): NO